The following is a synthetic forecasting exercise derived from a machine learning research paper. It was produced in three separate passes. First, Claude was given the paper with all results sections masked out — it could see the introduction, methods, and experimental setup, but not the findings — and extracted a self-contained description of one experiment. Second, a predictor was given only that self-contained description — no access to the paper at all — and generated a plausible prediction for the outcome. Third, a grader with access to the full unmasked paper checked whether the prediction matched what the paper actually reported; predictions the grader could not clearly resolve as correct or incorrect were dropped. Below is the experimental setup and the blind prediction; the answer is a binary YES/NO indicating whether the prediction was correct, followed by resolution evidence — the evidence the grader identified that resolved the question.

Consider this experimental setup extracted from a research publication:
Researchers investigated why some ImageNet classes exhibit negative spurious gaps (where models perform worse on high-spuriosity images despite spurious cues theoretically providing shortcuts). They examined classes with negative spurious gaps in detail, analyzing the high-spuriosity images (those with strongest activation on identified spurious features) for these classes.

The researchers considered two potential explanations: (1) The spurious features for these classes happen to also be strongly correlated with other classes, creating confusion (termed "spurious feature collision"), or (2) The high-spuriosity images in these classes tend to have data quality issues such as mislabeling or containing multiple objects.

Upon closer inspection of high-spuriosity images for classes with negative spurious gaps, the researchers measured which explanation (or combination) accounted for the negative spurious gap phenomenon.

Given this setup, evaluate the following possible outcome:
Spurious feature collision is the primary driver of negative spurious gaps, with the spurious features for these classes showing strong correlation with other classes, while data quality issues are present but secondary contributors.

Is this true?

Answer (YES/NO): YES